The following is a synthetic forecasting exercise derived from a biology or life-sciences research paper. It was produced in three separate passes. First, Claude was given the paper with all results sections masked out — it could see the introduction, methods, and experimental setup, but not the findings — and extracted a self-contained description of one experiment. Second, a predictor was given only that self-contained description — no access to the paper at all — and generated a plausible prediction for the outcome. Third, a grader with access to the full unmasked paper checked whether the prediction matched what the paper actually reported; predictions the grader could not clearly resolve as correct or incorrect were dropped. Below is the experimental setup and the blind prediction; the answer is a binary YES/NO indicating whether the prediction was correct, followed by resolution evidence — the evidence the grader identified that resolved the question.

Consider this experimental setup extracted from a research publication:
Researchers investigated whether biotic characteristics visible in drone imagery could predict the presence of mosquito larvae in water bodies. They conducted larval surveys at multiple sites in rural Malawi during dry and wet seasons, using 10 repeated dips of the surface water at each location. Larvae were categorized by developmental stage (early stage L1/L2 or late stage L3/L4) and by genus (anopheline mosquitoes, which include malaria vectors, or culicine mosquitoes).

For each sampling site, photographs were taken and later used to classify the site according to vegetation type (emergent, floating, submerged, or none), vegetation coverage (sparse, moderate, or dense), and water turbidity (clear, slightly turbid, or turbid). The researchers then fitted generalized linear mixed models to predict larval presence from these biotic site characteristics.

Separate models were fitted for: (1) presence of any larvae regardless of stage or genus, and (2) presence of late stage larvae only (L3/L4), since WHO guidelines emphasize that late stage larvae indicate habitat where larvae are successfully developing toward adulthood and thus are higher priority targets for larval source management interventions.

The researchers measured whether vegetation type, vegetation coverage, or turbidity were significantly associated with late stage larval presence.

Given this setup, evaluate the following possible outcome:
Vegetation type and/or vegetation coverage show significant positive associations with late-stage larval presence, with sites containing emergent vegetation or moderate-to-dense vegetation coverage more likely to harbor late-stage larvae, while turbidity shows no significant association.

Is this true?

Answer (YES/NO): NO